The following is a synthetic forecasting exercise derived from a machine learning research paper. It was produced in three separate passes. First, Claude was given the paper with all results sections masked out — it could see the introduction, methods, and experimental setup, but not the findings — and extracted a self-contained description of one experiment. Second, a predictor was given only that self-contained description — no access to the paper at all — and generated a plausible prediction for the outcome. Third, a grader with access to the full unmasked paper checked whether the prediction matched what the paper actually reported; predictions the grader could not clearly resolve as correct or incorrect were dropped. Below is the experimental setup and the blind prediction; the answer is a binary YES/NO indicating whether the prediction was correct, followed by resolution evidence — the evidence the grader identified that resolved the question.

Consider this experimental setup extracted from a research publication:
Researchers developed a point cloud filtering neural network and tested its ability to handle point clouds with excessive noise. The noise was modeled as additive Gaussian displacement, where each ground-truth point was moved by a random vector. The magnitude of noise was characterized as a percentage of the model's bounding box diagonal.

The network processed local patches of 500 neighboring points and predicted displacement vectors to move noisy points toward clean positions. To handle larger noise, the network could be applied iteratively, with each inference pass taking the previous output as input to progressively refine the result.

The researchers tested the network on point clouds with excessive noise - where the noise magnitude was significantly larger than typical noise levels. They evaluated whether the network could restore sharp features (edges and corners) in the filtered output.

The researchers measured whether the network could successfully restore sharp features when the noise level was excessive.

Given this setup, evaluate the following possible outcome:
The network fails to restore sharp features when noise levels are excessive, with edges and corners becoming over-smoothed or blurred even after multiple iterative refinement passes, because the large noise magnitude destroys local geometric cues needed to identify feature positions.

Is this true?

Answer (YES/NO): YES